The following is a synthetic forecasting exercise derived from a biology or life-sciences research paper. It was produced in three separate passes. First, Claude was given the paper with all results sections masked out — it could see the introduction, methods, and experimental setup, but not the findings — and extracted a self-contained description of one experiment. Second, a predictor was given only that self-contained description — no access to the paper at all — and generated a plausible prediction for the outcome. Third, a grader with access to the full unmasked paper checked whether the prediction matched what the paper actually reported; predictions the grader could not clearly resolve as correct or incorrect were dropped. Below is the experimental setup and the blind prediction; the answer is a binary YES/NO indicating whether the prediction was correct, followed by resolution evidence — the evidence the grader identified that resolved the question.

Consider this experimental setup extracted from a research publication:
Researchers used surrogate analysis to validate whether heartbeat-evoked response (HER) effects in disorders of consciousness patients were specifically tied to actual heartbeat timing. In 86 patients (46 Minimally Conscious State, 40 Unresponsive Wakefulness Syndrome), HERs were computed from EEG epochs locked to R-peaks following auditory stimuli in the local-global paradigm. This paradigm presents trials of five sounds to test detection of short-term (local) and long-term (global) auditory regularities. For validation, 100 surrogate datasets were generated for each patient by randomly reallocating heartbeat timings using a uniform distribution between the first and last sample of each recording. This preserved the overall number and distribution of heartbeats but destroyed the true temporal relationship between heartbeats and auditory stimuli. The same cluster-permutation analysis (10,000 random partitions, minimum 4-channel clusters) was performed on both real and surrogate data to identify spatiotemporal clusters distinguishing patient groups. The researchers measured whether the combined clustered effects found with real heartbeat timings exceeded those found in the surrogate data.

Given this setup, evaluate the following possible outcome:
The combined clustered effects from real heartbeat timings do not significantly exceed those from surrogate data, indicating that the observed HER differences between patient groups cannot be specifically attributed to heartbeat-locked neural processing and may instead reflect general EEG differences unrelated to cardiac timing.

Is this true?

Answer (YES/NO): NO